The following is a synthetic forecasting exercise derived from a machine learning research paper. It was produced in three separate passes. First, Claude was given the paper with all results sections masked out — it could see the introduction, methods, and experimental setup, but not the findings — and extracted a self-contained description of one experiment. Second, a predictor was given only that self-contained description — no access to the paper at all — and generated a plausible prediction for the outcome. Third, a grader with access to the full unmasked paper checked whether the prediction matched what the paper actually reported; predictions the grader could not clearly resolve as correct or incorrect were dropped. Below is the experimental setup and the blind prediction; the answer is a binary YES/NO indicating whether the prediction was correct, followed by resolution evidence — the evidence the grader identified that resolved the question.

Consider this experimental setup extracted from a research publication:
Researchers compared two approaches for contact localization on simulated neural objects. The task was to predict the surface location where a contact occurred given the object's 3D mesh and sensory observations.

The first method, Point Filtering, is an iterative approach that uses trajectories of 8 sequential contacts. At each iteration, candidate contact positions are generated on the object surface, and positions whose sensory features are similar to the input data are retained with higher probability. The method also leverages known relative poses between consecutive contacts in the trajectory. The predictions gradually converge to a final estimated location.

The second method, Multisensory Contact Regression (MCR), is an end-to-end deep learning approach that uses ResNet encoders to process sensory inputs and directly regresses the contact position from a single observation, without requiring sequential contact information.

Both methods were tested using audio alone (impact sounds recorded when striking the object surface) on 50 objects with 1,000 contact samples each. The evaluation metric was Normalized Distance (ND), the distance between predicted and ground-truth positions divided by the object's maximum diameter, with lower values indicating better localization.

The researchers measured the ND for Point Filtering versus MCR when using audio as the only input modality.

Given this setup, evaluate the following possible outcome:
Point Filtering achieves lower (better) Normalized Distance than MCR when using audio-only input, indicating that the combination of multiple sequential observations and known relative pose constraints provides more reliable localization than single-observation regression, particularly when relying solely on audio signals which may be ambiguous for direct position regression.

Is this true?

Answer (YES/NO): YES